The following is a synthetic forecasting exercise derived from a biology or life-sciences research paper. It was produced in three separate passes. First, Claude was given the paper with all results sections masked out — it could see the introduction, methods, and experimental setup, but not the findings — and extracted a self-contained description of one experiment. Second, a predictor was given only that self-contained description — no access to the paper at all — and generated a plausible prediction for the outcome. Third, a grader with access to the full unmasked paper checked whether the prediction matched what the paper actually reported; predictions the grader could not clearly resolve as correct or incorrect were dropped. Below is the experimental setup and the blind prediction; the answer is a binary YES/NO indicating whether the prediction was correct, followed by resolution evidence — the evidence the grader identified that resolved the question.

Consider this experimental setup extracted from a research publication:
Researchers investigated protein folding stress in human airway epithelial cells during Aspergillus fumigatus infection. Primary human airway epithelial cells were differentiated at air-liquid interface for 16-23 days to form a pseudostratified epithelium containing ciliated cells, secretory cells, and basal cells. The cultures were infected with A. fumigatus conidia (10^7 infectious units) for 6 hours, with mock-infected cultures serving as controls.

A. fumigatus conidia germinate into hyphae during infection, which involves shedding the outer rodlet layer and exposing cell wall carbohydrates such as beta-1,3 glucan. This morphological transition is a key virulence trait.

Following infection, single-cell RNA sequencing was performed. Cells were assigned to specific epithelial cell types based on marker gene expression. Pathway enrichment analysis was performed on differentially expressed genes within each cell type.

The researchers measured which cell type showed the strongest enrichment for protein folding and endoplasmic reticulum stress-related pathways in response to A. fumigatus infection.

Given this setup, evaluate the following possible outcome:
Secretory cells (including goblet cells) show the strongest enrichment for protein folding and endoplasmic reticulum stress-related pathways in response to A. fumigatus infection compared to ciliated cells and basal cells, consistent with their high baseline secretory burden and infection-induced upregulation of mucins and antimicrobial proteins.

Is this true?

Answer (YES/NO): NO